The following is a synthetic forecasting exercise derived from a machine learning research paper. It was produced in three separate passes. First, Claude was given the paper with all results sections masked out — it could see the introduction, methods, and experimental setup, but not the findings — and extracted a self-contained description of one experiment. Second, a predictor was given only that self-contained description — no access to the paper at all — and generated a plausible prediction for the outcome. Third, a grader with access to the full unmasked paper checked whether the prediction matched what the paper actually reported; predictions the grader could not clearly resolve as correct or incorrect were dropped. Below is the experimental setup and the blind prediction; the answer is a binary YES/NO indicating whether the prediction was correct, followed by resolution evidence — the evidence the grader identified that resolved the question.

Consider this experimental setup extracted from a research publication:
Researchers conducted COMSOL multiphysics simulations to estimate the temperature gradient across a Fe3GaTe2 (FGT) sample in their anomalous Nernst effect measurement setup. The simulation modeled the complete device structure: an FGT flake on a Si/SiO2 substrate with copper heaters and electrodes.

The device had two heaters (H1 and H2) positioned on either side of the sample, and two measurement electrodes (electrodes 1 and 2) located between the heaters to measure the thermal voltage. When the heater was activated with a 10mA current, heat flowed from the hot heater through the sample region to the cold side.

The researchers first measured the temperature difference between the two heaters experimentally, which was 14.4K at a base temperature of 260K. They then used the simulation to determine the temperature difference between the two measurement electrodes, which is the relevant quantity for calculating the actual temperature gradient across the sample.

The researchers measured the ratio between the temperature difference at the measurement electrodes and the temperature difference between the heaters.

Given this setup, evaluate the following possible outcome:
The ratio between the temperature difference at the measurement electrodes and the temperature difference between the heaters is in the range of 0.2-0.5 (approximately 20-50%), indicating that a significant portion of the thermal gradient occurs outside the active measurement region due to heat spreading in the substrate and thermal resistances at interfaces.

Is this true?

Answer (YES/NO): YES